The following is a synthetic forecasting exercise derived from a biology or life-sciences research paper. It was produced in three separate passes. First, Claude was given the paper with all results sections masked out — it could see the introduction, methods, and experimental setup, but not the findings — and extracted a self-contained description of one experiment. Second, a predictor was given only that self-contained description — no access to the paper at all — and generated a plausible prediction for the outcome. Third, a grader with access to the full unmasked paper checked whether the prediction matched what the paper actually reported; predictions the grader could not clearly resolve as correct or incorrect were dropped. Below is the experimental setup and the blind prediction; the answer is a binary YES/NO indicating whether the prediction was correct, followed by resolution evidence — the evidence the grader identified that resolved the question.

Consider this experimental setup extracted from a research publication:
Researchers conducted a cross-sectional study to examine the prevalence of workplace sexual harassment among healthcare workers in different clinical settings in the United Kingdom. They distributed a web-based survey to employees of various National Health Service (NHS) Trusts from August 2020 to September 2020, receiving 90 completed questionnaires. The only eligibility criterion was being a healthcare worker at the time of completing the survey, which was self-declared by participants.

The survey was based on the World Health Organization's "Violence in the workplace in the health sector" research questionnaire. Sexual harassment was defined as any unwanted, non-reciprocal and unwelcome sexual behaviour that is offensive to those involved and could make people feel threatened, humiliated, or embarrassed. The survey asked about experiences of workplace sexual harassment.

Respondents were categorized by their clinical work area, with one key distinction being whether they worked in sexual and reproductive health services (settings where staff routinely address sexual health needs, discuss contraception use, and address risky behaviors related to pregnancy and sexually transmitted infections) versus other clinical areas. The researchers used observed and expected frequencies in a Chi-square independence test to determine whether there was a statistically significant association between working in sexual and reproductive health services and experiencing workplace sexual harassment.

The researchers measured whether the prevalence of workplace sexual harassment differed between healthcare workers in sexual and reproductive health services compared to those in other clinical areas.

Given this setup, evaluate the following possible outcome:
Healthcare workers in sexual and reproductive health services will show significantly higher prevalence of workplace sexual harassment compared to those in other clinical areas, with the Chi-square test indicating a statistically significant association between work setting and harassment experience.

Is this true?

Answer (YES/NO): NO